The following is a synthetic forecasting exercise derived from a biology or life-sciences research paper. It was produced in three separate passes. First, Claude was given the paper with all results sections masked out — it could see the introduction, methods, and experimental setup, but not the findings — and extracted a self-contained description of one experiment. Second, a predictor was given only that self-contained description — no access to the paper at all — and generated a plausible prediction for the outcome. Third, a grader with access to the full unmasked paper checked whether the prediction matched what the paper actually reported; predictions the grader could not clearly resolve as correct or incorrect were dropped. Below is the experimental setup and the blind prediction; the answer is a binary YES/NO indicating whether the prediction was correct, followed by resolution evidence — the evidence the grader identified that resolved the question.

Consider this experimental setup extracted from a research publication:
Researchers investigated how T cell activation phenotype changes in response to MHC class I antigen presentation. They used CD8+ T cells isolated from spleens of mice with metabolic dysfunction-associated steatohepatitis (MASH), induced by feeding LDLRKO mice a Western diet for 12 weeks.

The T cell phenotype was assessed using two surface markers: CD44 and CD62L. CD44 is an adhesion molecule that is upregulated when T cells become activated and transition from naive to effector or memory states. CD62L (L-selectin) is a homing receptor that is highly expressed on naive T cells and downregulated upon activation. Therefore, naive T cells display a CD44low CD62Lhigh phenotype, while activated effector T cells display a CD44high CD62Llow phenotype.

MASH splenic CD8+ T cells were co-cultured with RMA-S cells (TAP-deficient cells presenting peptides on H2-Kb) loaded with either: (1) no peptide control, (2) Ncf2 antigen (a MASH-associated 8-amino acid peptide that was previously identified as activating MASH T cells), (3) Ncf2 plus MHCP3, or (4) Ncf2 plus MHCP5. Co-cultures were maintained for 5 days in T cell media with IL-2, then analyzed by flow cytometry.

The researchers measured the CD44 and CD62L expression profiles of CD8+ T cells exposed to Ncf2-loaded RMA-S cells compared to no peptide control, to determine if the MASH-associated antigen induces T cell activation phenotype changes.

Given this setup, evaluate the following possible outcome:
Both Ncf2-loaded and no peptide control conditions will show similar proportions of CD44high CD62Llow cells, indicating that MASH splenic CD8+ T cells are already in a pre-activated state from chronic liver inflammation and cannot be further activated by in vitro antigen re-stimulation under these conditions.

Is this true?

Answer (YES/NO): NO